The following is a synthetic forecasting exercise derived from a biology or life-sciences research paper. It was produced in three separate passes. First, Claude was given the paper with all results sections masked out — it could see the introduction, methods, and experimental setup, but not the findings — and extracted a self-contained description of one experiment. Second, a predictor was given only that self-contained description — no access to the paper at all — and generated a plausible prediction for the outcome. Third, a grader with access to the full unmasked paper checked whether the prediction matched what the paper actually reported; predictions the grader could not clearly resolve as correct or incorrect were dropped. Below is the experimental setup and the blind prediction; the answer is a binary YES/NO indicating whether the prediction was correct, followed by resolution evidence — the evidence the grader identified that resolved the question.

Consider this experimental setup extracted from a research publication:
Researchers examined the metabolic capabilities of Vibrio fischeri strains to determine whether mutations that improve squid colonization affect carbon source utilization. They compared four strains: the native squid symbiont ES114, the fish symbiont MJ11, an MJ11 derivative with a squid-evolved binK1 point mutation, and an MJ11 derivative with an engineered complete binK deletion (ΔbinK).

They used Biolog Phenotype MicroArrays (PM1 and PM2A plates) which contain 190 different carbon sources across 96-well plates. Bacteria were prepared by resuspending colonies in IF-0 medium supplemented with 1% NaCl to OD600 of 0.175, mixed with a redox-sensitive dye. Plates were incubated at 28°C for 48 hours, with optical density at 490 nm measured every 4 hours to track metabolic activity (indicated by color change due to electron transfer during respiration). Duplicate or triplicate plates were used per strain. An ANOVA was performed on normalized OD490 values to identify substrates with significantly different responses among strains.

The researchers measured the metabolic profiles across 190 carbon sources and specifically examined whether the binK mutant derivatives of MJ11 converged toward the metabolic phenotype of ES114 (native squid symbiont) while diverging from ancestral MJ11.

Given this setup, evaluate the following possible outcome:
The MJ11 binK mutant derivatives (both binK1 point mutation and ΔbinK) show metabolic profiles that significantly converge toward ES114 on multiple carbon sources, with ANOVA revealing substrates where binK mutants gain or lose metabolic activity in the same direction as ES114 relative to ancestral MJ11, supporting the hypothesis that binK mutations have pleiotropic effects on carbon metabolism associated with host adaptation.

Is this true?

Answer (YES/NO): YES